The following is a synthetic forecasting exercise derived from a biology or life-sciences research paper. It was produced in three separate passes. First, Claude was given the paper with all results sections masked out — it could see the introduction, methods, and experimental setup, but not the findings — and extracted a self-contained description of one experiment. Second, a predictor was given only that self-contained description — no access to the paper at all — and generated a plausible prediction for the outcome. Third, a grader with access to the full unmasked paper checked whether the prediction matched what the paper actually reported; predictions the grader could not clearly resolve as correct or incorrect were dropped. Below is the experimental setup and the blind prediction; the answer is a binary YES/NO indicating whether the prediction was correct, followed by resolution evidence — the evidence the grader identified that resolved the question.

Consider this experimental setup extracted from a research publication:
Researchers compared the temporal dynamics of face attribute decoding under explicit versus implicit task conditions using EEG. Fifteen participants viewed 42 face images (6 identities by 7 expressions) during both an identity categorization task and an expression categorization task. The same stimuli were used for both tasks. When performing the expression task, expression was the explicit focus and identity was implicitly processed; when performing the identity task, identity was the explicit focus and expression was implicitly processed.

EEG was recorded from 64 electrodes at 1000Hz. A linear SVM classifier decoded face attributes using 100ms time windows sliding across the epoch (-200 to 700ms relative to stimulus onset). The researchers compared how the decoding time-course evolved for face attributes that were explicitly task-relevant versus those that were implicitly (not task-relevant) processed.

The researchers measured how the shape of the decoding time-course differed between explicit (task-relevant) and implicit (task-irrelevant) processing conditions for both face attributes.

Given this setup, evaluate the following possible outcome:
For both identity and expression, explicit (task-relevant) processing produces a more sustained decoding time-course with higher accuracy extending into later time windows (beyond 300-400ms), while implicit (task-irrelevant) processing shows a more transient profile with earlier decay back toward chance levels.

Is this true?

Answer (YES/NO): NO